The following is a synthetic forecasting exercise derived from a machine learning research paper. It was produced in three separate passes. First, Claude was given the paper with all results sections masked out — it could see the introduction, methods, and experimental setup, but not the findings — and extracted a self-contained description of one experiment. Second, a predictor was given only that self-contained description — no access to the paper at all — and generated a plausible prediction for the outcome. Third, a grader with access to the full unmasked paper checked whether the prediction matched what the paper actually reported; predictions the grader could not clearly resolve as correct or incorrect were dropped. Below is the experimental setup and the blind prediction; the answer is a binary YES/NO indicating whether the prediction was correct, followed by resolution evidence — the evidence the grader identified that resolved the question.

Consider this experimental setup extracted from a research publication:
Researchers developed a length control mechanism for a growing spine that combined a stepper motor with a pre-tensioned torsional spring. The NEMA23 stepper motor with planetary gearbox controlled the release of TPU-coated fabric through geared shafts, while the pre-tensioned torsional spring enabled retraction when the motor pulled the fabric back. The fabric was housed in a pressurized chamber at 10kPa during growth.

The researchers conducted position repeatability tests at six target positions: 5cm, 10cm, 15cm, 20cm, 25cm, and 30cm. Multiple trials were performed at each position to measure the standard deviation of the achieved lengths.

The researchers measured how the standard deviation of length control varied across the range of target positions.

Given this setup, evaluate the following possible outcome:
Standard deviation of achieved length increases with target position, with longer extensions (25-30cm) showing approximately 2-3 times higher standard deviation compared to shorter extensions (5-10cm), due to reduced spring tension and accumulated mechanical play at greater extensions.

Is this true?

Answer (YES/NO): NO